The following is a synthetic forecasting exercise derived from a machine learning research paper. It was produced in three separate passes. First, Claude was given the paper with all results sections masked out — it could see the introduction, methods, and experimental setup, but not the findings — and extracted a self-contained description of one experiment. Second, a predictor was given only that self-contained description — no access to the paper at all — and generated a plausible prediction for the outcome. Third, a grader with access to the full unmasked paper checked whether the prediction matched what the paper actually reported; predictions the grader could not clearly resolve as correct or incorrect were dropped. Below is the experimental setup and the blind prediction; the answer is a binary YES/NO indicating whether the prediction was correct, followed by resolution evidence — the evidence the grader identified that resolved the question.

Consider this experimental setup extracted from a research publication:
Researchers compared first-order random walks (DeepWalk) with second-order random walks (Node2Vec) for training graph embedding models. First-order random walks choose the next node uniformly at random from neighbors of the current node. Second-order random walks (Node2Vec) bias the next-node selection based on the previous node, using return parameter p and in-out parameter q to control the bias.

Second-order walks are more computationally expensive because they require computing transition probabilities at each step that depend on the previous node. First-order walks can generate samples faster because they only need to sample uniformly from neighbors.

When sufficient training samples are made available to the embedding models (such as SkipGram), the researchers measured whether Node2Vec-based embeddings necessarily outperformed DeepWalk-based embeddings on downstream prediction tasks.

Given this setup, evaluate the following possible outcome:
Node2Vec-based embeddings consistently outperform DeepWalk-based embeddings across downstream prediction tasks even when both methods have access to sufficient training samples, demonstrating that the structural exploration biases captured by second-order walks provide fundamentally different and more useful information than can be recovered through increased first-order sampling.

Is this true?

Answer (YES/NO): NO